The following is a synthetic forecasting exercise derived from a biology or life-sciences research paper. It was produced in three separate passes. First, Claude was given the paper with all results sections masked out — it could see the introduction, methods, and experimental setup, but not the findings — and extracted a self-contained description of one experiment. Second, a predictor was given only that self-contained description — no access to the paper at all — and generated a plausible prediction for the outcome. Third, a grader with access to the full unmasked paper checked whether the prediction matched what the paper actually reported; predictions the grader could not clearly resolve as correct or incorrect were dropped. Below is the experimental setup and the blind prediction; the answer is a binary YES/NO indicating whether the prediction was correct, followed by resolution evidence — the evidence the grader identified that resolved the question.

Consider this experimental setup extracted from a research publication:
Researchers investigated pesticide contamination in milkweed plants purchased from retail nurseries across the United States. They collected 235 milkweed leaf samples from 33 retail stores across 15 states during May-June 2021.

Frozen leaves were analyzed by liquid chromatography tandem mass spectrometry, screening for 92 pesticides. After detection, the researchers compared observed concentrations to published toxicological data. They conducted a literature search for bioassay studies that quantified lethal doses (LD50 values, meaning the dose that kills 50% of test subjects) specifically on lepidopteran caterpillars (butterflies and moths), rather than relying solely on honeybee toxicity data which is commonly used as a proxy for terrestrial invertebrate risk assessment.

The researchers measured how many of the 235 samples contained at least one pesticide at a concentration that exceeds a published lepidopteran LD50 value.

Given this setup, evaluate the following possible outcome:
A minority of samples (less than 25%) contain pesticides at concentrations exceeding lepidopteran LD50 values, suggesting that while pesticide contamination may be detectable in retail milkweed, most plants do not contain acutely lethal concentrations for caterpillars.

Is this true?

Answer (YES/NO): YES